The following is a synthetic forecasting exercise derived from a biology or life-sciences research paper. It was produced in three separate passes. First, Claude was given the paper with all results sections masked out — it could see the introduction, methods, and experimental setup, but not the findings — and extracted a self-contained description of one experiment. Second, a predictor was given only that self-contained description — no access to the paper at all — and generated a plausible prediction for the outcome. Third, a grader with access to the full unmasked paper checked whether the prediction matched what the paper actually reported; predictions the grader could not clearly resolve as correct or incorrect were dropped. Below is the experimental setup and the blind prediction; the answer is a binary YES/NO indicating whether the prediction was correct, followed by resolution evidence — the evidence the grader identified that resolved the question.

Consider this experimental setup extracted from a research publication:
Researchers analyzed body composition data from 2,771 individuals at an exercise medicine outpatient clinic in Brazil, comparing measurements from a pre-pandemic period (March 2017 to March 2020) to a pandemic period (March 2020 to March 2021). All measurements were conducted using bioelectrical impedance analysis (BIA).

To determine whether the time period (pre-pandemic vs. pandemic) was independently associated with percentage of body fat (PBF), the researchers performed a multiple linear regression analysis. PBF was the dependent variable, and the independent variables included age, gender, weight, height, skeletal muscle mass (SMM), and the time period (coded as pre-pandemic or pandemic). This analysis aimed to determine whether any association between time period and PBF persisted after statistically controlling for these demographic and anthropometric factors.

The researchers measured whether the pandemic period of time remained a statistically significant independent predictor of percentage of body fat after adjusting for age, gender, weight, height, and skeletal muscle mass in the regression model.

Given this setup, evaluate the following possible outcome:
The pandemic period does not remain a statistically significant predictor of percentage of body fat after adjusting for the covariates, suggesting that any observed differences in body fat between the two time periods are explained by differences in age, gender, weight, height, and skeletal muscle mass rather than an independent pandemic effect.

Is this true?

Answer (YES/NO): NO